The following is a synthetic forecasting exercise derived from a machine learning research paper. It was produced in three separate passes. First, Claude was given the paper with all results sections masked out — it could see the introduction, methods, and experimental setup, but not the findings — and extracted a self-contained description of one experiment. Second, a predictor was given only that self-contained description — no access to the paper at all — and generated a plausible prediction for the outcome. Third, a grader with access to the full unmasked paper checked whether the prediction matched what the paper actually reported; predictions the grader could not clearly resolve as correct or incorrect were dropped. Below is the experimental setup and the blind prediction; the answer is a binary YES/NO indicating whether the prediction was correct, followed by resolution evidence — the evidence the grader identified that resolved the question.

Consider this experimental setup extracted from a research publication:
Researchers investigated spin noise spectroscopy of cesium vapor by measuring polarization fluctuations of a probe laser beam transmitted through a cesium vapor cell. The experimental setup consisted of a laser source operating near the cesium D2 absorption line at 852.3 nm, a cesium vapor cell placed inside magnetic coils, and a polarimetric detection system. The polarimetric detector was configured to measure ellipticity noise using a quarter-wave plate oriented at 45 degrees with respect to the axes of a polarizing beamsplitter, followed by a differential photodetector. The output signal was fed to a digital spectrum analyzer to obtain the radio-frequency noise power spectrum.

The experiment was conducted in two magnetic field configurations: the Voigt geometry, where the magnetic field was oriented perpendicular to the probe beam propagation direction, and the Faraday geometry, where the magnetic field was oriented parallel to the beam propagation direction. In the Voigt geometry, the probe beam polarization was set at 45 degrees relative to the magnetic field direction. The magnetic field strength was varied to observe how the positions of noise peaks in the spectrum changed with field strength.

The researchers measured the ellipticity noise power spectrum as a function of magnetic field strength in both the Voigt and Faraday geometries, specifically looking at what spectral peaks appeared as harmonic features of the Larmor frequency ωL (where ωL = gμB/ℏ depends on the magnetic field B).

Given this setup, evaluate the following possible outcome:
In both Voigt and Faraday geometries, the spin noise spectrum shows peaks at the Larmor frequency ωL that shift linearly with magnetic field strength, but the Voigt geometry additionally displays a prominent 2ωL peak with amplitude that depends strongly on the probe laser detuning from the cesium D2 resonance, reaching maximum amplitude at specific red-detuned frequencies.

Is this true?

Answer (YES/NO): NO